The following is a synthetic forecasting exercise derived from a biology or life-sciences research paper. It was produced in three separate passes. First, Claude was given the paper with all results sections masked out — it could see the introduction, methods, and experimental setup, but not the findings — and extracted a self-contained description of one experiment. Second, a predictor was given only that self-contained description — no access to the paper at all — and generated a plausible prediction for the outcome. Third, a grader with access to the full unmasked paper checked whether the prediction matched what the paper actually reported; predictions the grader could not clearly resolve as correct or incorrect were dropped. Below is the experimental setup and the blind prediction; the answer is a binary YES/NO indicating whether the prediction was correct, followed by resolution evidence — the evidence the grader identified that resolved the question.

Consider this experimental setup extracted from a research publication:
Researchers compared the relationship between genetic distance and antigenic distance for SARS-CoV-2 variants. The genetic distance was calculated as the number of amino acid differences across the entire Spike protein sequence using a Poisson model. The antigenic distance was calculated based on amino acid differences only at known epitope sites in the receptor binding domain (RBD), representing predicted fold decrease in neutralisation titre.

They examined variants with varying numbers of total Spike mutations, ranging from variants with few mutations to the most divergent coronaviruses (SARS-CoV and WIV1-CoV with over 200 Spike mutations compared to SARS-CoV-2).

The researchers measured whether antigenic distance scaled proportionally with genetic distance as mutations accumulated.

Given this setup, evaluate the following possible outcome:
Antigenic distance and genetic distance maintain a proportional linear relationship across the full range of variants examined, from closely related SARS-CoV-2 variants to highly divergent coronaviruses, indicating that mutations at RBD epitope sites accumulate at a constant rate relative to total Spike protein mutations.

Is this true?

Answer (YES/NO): NO